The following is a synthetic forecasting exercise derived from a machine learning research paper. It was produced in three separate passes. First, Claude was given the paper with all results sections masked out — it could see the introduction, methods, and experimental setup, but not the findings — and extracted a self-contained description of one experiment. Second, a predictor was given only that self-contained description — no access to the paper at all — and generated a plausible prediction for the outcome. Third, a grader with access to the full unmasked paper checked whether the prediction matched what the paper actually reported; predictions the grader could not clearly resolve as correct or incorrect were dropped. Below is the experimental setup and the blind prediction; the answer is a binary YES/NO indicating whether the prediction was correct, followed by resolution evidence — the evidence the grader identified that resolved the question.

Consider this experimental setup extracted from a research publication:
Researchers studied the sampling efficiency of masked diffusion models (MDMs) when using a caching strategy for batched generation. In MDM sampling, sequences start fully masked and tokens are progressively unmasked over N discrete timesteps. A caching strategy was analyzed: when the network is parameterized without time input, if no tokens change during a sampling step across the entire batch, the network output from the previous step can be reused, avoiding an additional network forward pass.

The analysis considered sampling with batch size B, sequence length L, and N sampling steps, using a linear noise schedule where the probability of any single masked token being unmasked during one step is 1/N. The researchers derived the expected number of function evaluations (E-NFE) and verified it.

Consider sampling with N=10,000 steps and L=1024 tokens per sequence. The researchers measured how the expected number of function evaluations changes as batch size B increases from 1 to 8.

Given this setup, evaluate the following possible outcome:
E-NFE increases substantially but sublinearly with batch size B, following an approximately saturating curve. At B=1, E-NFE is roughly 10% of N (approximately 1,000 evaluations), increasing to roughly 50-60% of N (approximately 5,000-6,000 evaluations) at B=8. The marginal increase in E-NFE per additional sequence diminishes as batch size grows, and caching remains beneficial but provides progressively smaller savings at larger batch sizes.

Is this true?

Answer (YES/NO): YES